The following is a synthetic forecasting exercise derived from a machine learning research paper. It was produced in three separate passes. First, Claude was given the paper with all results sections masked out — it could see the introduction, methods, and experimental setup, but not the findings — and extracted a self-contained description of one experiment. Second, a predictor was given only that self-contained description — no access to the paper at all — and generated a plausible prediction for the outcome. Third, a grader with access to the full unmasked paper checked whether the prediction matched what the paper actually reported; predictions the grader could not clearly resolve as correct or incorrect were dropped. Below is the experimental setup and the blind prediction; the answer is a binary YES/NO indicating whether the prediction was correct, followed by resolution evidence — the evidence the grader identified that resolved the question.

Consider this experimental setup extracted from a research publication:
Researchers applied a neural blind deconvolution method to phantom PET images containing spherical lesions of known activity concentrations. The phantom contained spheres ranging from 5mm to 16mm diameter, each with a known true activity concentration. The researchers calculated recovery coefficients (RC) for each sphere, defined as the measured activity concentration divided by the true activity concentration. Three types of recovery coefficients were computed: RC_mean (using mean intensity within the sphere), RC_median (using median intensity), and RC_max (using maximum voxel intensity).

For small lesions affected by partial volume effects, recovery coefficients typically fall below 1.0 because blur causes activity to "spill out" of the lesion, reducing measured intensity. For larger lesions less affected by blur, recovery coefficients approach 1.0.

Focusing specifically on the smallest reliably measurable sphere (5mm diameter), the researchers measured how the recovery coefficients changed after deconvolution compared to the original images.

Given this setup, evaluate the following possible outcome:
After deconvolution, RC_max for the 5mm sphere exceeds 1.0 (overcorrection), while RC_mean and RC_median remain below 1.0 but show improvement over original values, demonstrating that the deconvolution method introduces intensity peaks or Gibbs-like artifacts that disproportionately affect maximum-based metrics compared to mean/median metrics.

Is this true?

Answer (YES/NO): NO